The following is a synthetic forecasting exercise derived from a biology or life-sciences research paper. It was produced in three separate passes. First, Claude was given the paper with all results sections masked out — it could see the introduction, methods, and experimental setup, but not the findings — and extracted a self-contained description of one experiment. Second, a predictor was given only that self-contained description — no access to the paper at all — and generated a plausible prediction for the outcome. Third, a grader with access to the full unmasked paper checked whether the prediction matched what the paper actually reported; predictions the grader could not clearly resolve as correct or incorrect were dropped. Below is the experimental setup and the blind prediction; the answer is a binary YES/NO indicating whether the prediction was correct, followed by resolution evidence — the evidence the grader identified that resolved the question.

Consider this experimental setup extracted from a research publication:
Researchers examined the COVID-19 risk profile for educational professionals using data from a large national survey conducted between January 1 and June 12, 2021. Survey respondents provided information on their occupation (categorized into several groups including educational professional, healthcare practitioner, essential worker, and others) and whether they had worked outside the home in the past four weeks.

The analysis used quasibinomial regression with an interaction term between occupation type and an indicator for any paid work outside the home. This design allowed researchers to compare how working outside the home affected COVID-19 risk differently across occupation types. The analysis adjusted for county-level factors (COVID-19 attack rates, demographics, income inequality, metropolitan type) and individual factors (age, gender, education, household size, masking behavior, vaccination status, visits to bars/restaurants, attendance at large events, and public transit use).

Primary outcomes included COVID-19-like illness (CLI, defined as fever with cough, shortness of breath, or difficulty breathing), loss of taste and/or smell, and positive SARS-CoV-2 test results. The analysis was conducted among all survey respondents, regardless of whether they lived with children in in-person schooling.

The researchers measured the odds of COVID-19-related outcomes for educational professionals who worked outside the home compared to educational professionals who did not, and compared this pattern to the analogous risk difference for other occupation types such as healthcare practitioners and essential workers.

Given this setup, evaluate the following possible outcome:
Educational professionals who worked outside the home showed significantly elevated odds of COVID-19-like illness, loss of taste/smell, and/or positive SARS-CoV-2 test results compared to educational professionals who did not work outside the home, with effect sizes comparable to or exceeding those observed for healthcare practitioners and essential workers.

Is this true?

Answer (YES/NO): YES